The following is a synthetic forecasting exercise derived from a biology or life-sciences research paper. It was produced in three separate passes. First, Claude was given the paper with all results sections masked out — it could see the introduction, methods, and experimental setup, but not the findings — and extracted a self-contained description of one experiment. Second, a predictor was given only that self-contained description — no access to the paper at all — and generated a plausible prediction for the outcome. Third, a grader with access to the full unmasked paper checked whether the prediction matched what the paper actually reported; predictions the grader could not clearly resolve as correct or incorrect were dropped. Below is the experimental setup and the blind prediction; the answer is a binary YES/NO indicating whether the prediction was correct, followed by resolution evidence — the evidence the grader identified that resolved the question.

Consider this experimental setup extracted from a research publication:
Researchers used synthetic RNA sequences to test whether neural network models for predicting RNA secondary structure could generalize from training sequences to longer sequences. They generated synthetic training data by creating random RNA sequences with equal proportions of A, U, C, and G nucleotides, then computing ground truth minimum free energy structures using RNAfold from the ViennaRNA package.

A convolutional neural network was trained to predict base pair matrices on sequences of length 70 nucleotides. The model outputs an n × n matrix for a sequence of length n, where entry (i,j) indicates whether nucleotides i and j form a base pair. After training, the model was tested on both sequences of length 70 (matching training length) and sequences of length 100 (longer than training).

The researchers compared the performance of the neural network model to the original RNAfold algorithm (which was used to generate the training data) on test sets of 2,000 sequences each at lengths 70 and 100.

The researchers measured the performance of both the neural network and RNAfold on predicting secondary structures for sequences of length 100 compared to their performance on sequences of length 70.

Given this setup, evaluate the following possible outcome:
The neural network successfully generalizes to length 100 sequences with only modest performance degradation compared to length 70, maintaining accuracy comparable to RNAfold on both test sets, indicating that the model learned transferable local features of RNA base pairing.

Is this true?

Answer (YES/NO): NO